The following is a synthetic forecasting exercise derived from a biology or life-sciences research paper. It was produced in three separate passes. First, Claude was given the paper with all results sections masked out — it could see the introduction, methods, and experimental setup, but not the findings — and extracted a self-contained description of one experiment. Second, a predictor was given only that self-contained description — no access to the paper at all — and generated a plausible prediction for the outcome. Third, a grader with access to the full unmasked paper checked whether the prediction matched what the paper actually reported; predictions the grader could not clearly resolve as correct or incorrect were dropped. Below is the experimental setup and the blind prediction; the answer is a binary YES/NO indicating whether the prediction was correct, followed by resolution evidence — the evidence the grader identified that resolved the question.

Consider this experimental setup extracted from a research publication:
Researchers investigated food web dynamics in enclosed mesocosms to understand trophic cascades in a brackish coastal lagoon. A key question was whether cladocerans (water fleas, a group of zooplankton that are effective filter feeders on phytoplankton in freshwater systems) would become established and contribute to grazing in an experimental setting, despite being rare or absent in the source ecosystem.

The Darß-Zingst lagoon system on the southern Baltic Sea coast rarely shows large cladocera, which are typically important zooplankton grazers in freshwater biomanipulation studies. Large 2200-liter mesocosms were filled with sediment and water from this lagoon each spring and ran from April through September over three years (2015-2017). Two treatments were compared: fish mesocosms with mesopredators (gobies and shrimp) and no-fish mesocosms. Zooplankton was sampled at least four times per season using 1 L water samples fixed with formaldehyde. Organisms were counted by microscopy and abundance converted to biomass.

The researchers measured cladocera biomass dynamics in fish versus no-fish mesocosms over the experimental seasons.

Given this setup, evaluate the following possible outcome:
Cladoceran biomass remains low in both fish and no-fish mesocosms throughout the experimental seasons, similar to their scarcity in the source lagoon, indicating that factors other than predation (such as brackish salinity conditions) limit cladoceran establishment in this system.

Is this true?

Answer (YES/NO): NO